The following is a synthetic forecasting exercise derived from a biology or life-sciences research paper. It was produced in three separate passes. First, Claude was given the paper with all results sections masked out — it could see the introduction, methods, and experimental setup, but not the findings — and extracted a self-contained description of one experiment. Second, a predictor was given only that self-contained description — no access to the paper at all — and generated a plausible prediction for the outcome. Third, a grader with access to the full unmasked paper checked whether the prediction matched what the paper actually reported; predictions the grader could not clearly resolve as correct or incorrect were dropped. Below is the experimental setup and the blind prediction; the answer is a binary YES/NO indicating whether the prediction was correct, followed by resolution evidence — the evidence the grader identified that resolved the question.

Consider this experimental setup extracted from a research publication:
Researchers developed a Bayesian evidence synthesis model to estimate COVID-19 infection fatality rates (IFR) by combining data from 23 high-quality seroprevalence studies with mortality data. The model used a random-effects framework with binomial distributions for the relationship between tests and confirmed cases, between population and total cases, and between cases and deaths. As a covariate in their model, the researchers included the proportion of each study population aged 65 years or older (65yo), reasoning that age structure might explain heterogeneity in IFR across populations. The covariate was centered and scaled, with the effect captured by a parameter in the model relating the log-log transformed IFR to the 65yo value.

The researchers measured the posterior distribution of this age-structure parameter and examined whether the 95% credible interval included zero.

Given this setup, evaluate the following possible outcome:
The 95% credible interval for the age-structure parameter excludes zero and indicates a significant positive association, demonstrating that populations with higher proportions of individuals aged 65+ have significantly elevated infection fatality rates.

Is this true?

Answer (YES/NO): NO